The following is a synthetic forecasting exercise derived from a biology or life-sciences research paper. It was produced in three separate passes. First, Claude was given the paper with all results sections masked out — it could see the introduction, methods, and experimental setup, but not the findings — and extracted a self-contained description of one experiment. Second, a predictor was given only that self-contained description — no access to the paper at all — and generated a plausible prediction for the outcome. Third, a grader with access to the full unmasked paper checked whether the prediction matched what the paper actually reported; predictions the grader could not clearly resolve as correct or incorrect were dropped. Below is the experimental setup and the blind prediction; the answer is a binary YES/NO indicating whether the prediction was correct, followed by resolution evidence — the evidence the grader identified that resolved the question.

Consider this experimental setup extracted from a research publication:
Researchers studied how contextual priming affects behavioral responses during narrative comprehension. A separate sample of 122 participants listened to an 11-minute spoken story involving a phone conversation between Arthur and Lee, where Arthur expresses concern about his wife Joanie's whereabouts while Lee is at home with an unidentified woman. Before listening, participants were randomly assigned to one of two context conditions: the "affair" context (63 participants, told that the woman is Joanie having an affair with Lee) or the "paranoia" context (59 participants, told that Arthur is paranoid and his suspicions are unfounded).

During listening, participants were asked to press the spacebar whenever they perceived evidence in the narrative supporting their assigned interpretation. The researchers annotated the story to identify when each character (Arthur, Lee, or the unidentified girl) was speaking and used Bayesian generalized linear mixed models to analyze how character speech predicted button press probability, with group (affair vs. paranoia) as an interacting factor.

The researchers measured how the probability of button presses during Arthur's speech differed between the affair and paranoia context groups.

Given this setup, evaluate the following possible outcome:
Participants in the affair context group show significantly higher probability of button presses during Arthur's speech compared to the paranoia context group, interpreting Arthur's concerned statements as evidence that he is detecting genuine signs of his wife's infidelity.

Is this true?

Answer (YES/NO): NO